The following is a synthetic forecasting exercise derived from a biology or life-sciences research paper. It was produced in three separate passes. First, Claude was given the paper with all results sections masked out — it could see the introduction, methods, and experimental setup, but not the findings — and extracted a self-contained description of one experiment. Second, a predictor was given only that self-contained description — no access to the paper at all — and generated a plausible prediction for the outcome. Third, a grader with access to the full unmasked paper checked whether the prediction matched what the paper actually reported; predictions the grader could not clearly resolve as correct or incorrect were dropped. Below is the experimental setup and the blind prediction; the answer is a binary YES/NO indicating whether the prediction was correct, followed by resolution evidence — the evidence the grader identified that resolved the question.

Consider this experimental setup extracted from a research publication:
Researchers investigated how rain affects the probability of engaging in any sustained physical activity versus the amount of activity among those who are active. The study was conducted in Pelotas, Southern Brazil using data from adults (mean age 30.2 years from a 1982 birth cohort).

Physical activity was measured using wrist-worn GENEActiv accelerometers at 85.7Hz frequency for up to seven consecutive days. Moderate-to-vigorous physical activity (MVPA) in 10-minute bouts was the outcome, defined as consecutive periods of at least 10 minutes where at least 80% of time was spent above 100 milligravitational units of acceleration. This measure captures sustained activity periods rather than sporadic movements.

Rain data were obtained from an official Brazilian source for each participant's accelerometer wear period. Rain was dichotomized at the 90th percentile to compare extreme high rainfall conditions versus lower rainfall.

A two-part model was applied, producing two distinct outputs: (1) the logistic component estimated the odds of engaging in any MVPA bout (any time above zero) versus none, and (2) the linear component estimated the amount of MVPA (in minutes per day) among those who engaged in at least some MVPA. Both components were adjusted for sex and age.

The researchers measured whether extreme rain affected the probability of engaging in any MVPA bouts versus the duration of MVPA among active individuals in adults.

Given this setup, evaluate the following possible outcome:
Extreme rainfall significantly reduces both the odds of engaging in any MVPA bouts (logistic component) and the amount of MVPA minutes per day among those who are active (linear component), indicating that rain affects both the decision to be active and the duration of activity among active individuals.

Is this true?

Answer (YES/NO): NO